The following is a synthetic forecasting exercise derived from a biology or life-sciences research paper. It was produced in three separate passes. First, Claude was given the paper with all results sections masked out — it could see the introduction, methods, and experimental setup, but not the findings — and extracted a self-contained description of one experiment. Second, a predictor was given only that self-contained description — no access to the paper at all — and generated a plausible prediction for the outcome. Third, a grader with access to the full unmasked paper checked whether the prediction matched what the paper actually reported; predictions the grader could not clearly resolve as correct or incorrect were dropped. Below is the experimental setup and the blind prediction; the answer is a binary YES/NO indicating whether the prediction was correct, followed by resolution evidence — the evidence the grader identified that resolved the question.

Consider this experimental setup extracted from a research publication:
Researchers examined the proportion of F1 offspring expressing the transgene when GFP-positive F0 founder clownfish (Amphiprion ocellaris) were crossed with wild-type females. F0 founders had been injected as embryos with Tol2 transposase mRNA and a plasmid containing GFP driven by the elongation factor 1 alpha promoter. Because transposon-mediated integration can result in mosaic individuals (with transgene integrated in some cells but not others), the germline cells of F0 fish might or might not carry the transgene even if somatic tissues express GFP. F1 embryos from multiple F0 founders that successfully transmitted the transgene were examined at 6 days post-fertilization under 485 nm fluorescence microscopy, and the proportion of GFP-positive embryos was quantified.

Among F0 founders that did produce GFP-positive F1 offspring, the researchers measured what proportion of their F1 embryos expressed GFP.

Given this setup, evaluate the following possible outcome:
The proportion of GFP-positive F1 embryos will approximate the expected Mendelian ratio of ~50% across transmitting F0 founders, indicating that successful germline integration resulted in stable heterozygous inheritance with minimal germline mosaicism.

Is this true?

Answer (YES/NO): NO